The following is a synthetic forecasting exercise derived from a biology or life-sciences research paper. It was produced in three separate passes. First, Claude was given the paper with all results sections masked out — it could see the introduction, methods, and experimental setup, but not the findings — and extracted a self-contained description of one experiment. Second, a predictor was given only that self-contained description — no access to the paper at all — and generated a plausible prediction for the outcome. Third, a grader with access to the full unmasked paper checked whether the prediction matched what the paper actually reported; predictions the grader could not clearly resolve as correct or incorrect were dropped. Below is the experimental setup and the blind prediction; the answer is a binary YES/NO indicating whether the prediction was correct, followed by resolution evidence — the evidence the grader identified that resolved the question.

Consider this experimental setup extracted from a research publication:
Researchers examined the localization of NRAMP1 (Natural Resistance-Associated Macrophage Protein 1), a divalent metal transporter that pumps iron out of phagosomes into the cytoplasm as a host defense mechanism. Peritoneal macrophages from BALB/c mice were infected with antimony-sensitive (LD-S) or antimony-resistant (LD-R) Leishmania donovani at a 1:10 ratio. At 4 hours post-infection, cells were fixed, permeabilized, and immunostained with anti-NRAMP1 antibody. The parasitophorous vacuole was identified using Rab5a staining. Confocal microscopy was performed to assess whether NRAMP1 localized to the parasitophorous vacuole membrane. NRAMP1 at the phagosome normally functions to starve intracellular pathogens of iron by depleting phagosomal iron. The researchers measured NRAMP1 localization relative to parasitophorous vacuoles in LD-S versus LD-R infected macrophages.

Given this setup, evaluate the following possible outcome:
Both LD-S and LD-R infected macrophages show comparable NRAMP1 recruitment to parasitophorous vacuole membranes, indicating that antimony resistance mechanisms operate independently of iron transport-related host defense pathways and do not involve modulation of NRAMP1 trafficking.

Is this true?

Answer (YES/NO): NO